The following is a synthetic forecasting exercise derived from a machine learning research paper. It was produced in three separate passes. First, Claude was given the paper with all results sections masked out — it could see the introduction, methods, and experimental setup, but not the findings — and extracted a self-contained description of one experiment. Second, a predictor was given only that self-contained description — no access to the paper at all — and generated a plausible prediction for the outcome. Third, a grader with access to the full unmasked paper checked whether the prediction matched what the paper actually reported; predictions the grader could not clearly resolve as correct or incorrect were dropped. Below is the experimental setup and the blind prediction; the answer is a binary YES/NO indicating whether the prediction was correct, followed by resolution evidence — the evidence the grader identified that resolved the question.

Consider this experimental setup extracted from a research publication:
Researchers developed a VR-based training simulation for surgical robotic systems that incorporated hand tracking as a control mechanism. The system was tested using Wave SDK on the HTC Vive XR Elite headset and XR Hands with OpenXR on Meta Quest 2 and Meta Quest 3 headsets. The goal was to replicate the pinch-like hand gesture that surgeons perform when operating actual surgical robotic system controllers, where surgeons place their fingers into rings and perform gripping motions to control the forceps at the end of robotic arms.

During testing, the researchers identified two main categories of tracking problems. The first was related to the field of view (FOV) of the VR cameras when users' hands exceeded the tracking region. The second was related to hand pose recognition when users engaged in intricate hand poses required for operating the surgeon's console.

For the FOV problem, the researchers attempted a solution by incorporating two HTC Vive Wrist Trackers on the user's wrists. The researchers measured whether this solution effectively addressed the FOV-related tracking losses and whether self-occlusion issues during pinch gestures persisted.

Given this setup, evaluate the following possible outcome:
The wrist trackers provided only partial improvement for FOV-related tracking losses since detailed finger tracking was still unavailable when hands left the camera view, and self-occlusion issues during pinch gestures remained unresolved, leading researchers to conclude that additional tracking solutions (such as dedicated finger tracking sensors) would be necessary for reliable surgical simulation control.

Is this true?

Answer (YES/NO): NO